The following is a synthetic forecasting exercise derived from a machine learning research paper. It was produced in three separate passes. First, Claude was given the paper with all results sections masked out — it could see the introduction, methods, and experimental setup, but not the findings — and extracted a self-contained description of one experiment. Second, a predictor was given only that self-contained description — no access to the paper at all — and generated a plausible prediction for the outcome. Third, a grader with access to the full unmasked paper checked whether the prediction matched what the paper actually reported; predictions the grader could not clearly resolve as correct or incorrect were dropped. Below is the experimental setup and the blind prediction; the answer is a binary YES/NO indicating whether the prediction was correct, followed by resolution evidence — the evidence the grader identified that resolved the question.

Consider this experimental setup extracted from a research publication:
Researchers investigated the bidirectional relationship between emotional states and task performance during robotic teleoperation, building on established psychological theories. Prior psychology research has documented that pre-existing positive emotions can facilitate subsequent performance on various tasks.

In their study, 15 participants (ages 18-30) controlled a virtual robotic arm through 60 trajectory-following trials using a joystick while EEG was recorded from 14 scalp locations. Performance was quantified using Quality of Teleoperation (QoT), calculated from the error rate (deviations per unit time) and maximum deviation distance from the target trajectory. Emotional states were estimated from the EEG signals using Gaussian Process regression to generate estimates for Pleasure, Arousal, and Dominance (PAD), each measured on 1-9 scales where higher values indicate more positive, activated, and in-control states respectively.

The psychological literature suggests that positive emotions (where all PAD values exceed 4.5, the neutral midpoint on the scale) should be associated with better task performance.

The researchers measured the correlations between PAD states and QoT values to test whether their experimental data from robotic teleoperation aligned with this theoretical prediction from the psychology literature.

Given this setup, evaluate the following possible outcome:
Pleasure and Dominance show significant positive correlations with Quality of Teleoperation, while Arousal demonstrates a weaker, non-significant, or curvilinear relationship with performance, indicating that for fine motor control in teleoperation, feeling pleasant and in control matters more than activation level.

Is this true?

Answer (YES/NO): NO